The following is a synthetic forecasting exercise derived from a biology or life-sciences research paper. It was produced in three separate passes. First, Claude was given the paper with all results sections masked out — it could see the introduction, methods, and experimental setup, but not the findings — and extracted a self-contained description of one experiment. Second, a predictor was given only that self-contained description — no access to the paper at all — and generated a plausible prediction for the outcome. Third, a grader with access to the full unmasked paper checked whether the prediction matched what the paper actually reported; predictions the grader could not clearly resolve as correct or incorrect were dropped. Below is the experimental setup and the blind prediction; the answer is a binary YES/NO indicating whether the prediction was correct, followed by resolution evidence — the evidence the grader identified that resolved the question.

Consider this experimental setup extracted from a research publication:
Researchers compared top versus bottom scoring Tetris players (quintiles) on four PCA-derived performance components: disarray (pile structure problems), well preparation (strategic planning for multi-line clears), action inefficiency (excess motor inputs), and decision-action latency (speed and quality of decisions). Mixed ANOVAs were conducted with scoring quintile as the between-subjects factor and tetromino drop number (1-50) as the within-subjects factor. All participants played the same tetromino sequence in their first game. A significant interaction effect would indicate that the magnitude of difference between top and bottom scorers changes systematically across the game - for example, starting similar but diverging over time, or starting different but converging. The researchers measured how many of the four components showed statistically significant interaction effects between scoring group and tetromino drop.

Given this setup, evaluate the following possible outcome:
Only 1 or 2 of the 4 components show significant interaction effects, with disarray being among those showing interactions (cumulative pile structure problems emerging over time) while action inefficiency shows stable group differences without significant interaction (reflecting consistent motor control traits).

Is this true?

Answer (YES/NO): YES